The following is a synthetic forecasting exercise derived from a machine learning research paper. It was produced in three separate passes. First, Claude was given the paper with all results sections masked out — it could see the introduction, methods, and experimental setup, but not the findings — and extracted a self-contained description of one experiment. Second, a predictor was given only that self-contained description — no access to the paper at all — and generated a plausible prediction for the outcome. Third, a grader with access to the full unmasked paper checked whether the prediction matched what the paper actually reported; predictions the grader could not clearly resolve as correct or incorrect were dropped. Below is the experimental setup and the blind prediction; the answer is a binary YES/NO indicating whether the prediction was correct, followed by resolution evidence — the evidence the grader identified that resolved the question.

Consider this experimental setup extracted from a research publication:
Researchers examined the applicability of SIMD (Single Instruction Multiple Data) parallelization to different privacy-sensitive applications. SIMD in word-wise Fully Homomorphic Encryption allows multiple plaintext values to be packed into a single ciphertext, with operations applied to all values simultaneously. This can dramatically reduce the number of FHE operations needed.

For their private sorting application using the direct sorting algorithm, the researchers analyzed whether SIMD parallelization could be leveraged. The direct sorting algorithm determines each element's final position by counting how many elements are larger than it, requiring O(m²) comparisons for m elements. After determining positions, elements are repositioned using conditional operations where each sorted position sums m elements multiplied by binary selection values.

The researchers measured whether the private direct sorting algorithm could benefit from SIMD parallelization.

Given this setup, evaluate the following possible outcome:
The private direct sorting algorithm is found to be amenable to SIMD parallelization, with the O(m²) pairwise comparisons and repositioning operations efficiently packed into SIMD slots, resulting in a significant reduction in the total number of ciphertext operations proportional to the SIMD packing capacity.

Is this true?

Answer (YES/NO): NO